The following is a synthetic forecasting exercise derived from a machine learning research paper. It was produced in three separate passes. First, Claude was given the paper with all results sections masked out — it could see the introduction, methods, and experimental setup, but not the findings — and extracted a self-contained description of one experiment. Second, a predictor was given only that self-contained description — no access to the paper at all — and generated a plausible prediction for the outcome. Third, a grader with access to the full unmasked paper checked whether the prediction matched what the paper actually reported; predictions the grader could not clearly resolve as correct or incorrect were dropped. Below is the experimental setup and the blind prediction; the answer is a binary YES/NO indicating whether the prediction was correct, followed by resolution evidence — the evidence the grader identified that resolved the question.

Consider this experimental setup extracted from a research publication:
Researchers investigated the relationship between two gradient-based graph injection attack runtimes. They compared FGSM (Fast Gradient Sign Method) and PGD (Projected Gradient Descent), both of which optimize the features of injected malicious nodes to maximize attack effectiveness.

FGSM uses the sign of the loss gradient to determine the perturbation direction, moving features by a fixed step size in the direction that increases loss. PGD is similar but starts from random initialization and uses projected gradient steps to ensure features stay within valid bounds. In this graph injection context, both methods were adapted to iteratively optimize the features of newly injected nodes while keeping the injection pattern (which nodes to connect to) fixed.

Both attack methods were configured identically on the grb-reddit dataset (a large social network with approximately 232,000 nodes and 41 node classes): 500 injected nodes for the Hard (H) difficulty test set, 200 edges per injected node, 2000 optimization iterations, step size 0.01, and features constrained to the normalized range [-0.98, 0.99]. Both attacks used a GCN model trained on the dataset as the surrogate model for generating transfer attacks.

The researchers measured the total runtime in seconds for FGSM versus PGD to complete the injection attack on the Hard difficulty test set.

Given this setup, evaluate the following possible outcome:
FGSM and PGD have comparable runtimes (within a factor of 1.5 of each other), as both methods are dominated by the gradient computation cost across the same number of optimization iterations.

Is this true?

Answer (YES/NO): YES